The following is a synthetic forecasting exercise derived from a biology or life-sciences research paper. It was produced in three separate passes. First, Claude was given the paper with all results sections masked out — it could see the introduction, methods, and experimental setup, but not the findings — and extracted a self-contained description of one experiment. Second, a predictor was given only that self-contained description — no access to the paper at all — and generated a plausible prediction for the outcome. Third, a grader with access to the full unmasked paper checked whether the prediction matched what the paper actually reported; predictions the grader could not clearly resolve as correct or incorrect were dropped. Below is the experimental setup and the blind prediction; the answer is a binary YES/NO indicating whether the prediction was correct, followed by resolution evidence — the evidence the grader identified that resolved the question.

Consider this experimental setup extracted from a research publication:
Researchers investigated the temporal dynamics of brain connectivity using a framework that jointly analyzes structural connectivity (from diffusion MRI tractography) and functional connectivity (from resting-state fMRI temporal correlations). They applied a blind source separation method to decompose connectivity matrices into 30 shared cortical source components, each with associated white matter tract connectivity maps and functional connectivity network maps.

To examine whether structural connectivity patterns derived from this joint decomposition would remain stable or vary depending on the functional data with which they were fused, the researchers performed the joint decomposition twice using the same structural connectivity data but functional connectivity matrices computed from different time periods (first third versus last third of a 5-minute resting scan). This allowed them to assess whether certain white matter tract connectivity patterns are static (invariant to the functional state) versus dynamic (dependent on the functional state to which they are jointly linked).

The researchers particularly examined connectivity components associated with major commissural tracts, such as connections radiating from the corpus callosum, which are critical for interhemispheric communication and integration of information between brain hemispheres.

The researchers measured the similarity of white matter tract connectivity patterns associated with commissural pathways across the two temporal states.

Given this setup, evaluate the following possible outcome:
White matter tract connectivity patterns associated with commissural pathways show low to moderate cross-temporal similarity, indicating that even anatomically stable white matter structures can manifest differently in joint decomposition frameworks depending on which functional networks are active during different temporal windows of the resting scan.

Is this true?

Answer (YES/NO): NO